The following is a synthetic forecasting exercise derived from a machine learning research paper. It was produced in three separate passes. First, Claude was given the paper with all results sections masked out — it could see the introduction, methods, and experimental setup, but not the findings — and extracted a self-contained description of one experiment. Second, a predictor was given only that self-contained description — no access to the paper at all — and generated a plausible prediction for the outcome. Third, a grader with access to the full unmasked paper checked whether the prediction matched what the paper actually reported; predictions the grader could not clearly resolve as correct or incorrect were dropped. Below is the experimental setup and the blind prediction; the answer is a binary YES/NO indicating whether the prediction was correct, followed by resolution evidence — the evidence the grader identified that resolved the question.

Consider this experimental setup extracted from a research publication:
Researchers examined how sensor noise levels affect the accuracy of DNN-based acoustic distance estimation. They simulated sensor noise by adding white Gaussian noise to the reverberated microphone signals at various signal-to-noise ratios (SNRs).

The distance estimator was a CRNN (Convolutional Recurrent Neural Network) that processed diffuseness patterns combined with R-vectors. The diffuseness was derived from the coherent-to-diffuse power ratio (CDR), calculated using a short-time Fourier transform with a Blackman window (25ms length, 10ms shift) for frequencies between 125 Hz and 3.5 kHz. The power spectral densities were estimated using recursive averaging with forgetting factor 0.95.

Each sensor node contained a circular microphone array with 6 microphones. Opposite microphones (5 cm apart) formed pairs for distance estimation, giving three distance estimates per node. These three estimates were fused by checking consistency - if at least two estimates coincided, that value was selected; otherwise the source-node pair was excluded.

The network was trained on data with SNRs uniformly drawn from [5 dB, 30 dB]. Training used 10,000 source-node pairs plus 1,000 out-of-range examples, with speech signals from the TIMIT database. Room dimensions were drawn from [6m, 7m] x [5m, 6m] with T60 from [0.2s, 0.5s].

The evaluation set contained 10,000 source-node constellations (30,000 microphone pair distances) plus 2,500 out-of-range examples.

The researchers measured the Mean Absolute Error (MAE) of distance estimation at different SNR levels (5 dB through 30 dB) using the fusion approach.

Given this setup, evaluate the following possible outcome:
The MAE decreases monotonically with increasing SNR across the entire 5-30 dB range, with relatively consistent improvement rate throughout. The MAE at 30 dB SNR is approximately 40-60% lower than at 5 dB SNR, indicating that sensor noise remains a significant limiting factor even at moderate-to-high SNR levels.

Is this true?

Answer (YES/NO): NO